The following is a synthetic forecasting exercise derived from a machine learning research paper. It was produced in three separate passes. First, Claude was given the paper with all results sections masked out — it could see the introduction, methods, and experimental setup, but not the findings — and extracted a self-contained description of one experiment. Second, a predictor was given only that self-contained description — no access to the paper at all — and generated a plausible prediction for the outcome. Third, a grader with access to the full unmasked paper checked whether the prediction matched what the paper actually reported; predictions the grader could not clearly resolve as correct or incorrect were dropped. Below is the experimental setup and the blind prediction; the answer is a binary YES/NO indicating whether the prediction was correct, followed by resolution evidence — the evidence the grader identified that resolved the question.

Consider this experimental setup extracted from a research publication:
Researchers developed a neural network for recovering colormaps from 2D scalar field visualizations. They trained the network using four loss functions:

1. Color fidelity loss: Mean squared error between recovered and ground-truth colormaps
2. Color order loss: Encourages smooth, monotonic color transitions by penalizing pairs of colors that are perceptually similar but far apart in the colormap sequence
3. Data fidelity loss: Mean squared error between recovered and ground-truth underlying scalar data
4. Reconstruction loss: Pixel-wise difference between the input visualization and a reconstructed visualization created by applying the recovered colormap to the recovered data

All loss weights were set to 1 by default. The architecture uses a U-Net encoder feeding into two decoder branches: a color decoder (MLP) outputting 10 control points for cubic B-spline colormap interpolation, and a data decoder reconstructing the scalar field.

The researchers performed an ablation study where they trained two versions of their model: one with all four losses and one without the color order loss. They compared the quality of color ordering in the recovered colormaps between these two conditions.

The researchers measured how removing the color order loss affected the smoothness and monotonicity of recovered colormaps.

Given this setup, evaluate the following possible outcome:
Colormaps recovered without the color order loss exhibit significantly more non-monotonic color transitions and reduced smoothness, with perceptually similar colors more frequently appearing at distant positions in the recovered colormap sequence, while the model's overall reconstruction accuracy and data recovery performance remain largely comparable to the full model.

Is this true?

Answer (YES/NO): NO